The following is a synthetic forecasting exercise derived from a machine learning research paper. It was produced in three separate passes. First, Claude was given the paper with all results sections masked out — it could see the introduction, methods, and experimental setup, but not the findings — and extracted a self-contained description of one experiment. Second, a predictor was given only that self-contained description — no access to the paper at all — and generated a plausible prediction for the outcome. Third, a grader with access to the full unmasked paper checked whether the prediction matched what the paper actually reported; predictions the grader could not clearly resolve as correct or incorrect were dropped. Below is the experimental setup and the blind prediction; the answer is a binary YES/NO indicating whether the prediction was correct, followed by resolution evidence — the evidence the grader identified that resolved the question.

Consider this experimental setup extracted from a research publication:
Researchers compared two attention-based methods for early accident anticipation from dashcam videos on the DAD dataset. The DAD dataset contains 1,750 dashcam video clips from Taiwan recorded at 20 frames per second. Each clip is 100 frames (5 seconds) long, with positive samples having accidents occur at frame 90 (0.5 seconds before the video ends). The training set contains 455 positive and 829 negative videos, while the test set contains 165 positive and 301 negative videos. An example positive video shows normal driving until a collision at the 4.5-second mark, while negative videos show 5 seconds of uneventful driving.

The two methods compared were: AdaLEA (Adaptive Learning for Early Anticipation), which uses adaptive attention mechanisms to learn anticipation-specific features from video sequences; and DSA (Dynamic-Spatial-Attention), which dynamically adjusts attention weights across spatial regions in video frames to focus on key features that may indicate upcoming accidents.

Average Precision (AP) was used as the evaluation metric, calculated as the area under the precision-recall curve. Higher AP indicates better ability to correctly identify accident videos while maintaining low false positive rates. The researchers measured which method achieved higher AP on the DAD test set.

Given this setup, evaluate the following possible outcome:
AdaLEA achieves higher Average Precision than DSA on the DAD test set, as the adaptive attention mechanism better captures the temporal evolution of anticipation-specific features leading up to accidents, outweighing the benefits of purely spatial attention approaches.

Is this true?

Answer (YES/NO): YES